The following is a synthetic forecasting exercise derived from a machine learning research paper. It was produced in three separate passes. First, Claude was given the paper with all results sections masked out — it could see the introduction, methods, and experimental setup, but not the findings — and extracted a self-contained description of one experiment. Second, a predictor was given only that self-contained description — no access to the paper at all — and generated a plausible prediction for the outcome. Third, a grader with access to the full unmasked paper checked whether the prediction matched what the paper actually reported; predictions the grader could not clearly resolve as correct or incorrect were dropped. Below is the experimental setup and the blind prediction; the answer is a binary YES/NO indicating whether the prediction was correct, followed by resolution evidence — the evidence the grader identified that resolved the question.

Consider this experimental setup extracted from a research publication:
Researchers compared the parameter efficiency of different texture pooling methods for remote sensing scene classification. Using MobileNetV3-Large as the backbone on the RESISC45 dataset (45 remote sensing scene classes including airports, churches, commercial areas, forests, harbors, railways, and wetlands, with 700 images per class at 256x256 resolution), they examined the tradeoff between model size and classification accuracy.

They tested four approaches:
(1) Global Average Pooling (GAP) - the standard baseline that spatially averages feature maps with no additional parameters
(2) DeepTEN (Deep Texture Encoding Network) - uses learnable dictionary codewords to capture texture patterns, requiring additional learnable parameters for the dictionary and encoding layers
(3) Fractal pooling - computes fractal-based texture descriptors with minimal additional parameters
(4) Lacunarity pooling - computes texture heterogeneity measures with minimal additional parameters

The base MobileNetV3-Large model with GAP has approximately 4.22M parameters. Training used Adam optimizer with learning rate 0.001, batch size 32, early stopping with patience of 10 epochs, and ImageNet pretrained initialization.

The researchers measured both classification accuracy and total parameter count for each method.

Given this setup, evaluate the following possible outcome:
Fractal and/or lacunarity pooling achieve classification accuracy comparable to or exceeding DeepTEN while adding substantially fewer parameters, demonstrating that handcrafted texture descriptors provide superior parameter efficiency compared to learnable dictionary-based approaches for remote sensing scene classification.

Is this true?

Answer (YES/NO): NO